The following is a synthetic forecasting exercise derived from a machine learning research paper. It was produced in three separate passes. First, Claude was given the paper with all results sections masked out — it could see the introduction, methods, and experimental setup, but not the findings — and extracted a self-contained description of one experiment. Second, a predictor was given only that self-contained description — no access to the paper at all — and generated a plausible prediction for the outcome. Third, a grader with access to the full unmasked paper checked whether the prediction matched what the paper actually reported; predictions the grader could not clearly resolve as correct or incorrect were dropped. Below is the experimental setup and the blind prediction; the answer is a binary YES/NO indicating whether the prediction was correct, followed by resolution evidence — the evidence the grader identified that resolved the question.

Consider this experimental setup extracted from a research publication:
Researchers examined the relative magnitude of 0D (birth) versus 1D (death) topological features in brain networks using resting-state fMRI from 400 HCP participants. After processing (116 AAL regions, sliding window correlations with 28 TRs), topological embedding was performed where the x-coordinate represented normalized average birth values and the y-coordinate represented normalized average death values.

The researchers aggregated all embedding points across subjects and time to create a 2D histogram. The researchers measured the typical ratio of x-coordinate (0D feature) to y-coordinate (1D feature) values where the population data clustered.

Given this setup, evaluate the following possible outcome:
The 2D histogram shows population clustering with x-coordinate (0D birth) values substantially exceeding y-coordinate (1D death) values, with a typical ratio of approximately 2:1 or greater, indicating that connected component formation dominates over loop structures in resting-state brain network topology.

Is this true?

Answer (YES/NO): YES